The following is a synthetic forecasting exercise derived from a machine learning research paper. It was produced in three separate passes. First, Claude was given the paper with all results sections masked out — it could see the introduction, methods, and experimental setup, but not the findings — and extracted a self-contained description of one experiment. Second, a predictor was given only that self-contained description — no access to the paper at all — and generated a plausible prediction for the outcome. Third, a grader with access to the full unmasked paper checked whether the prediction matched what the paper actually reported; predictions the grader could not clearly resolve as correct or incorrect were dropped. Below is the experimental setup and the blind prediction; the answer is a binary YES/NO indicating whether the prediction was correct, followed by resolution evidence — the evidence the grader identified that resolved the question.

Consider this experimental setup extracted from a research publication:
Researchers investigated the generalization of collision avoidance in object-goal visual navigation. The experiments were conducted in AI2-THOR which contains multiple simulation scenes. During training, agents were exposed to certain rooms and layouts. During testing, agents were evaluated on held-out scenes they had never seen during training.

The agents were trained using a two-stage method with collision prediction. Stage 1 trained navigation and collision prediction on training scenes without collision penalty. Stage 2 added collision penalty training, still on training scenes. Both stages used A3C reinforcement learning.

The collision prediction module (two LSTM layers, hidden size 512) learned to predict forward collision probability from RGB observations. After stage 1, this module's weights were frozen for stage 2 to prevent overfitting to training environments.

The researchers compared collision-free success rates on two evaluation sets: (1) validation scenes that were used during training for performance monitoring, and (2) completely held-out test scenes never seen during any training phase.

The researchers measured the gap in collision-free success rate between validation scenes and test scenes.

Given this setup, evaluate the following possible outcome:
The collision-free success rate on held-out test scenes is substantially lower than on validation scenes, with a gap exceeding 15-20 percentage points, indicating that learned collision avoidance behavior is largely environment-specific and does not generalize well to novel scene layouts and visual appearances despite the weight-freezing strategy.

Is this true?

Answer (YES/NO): NO